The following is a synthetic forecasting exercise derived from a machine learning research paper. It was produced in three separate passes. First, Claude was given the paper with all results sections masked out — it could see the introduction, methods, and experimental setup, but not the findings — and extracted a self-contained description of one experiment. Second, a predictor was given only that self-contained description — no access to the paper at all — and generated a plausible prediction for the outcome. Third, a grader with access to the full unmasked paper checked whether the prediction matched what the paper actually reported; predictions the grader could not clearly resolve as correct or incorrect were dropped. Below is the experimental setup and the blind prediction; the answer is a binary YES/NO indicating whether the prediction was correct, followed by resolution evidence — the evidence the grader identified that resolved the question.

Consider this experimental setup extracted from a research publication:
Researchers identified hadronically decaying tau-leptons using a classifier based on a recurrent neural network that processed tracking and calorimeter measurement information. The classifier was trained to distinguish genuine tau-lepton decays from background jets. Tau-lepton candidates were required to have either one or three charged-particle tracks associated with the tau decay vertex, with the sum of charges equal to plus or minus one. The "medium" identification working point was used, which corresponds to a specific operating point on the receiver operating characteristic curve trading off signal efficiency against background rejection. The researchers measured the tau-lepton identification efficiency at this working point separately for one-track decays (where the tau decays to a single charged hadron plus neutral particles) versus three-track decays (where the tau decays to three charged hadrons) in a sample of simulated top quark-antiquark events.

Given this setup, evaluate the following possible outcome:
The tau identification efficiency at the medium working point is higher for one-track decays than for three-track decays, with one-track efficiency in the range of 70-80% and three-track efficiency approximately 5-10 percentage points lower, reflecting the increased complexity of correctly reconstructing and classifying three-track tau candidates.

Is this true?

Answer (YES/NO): NO